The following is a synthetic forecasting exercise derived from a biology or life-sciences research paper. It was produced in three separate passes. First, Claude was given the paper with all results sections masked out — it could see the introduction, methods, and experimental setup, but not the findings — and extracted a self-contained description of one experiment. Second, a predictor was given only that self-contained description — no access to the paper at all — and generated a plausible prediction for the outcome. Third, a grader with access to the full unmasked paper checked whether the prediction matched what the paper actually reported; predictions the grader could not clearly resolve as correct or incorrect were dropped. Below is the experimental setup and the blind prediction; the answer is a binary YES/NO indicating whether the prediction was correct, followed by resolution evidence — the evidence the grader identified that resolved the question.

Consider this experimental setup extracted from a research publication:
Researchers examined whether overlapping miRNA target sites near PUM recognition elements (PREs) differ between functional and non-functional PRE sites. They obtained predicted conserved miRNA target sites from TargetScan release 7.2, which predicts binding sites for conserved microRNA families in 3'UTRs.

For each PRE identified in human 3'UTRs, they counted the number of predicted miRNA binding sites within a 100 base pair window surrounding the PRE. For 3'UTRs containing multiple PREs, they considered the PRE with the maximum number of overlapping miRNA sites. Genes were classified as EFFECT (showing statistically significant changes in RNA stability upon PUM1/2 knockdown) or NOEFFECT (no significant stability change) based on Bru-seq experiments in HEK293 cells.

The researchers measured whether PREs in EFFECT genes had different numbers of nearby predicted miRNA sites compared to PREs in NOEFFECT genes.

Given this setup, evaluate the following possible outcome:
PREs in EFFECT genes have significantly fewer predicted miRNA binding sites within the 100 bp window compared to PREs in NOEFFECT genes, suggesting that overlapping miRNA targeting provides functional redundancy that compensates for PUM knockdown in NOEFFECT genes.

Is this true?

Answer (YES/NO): NO